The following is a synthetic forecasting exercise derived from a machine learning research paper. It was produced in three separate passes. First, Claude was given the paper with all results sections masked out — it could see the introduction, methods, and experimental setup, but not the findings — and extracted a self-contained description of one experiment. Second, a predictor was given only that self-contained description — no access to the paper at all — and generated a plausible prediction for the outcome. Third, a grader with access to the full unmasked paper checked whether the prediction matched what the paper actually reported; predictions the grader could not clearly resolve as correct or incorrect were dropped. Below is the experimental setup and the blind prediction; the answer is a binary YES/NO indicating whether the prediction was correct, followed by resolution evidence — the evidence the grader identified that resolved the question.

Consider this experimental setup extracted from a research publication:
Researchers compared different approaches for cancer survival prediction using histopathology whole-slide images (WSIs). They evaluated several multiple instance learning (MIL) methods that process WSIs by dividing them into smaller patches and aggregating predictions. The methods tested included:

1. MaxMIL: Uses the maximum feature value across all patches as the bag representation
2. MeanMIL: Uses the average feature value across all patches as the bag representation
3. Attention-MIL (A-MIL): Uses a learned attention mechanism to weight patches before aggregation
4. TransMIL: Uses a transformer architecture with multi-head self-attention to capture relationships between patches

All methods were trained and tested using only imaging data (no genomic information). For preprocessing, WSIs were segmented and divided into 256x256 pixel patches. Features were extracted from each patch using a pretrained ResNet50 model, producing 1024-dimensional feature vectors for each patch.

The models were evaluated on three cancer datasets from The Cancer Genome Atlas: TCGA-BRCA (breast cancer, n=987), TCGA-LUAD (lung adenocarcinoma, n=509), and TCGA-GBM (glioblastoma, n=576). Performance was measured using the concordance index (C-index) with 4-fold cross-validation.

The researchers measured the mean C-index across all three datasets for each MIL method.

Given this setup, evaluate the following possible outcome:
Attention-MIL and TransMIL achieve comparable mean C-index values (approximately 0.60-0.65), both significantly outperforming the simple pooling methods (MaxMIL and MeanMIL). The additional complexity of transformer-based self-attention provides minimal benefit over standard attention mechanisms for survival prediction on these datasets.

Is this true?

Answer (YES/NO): NO